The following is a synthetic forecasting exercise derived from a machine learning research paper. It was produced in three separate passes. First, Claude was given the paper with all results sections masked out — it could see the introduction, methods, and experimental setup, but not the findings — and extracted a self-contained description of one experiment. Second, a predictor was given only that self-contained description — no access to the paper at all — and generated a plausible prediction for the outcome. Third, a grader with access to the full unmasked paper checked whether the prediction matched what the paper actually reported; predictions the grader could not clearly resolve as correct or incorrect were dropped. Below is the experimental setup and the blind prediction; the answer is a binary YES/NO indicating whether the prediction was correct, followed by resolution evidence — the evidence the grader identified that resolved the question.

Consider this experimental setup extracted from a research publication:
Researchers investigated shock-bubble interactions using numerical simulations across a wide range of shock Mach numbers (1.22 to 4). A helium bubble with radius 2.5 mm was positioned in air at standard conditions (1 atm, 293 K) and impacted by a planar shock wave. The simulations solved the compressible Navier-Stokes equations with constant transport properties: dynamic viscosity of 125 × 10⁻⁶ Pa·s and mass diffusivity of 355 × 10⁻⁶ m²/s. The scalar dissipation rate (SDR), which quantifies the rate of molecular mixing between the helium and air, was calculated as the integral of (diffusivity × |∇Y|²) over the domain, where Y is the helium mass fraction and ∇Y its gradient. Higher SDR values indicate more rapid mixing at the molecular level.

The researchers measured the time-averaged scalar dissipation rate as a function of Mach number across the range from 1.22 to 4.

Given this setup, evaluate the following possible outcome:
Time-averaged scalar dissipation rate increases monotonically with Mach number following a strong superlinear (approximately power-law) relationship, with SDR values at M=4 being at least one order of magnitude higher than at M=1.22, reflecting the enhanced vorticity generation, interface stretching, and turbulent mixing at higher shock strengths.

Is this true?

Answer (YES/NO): NO